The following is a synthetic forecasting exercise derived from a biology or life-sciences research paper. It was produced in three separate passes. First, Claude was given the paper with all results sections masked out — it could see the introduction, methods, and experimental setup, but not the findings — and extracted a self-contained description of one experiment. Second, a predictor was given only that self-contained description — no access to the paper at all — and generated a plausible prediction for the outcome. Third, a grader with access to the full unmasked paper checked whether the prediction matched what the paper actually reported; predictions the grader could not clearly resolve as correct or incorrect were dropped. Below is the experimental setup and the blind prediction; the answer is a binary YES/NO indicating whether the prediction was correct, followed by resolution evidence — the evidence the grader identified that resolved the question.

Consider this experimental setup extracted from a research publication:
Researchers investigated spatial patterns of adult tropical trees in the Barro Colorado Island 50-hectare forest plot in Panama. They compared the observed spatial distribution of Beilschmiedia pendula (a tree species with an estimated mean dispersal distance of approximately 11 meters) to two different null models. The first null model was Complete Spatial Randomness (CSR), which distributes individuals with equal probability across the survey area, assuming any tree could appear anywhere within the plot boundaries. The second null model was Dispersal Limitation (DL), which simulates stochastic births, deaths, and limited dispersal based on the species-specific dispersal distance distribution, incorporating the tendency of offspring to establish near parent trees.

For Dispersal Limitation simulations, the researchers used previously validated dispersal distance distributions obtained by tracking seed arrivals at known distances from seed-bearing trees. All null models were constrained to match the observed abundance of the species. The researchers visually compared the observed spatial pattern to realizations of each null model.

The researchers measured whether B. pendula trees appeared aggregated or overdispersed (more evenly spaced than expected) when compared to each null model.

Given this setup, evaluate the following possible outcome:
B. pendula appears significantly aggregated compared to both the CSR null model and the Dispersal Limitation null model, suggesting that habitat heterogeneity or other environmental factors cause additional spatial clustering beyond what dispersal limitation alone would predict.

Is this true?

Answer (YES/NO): NO